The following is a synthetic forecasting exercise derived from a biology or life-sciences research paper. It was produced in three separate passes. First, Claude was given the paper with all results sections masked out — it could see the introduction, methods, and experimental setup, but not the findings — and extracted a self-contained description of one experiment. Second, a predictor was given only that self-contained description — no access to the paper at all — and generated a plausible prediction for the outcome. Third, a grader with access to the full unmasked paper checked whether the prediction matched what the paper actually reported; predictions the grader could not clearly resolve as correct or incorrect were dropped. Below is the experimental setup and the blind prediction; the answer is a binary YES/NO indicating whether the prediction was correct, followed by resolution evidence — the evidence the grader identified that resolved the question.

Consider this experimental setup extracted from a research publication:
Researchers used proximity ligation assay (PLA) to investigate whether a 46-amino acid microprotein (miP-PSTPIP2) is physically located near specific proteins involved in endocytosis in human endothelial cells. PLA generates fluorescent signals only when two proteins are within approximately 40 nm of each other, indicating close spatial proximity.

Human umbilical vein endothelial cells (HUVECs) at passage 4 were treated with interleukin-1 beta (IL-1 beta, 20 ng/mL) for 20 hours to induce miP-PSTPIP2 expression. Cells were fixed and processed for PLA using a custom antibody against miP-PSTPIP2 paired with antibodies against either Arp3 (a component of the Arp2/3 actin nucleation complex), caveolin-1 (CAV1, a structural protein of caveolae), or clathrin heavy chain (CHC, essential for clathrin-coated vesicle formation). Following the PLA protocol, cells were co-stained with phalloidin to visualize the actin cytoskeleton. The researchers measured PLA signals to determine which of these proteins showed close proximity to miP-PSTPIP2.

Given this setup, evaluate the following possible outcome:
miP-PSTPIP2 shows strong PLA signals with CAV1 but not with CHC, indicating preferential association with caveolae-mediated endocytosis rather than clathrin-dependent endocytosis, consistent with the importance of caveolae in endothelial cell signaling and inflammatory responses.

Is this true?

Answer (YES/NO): NO